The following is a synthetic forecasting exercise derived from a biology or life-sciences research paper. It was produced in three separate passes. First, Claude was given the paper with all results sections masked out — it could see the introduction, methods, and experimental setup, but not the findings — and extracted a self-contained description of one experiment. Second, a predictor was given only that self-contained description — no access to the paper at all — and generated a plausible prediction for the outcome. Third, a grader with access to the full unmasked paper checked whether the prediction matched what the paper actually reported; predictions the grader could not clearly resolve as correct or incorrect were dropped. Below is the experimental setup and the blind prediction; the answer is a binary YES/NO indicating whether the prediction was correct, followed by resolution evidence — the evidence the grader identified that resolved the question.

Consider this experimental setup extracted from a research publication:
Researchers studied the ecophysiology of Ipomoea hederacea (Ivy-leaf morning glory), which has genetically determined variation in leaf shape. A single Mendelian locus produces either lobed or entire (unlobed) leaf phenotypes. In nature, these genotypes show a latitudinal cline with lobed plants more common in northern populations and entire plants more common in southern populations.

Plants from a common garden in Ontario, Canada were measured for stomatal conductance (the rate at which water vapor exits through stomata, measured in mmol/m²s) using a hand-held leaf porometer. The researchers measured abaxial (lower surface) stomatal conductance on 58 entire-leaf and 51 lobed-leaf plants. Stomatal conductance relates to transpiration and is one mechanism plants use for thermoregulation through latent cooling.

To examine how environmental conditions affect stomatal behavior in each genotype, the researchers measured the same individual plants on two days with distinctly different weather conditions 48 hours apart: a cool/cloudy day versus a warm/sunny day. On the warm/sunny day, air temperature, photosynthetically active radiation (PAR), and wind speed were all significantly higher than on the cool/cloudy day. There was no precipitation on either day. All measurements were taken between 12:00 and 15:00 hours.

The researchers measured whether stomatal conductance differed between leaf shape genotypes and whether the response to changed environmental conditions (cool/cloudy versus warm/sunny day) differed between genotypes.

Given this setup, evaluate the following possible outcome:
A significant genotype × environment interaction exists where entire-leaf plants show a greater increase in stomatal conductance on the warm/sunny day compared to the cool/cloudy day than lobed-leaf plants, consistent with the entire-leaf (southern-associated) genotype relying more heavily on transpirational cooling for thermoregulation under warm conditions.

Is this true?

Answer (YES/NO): YES